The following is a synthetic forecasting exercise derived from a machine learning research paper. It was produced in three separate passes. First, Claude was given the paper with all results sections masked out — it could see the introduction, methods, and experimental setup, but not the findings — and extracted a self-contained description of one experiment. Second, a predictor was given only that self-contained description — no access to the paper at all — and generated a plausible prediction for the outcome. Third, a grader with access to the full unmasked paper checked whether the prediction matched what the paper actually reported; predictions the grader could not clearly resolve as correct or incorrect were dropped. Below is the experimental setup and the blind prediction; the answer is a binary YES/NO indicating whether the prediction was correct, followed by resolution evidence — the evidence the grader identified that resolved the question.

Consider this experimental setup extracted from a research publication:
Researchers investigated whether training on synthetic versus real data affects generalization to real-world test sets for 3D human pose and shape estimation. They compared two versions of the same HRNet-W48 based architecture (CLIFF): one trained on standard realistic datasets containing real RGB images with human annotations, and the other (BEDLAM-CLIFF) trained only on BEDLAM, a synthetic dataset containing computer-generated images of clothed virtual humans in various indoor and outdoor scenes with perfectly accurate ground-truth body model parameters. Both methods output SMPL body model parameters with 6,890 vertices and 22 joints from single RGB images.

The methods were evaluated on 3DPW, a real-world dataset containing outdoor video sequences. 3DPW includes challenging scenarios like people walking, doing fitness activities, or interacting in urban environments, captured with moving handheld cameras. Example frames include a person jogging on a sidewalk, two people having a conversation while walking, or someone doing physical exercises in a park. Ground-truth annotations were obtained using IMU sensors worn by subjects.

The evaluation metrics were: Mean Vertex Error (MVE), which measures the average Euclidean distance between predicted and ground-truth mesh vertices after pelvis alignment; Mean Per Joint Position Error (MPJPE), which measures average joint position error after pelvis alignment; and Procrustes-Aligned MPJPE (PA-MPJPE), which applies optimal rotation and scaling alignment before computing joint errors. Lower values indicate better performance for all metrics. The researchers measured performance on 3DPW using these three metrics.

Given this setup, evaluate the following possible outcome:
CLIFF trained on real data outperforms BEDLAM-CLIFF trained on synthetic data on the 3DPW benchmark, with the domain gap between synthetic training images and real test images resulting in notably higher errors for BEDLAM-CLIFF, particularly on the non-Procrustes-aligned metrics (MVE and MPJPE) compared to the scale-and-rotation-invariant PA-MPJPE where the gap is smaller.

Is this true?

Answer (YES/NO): NO